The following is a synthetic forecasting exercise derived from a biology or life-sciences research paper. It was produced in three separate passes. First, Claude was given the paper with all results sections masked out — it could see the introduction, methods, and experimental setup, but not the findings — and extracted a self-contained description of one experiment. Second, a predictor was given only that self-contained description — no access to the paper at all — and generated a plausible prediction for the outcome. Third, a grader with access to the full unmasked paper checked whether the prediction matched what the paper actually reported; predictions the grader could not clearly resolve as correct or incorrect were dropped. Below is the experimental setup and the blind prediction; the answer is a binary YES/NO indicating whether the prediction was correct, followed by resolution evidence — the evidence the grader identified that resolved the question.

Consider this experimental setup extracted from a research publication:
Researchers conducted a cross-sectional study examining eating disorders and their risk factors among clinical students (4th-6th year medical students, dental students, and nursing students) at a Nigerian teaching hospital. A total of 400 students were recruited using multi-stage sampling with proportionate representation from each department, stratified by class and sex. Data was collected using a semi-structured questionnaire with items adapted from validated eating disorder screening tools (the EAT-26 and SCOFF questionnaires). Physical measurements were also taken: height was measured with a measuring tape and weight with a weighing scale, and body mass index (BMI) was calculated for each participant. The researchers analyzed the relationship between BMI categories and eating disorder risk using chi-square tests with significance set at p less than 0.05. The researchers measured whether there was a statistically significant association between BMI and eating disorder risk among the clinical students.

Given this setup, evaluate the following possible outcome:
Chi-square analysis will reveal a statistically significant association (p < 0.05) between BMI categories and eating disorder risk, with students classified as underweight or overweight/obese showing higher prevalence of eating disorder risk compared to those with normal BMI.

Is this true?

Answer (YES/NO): NO